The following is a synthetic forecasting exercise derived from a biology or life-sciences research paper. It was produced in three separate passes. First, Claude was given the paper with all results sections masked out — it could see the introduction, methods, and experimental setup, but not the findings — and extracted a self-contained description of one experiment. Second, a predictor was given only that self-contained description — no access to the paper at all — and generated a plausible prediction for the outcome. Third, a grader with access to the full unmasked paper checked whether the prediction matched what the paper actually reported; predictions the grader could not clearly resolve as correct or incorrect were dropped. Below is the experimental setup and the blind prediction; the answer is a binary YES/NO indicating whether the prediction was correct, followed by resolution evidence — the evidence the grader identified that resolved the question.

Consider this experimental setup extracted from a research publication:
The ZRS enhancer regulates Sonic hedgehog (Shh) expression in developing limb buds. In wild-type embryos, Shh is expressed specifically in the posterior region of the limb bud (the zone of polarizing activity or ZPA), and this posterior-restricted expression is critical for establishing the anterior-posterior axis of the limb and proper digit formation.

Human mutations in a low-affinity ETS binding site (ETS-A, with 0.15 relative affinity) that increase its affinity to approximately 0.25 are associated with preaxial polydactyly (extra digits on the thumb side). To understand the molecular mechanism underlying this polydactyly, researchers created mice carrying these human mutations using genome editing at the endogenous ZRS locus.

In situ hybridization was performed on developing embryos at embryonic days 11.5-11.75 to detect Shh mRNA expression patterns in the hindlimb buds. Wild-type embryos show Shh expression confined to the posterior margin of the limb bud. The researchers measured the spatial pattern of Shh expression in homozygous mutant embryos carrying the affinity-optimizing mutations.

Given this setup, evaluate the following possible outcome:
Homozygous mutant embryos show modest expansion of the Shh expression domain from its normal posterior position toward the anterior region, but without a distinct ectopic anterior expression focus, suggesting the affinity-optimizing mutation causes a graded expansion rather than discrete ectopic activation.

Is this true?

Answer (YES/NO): NO